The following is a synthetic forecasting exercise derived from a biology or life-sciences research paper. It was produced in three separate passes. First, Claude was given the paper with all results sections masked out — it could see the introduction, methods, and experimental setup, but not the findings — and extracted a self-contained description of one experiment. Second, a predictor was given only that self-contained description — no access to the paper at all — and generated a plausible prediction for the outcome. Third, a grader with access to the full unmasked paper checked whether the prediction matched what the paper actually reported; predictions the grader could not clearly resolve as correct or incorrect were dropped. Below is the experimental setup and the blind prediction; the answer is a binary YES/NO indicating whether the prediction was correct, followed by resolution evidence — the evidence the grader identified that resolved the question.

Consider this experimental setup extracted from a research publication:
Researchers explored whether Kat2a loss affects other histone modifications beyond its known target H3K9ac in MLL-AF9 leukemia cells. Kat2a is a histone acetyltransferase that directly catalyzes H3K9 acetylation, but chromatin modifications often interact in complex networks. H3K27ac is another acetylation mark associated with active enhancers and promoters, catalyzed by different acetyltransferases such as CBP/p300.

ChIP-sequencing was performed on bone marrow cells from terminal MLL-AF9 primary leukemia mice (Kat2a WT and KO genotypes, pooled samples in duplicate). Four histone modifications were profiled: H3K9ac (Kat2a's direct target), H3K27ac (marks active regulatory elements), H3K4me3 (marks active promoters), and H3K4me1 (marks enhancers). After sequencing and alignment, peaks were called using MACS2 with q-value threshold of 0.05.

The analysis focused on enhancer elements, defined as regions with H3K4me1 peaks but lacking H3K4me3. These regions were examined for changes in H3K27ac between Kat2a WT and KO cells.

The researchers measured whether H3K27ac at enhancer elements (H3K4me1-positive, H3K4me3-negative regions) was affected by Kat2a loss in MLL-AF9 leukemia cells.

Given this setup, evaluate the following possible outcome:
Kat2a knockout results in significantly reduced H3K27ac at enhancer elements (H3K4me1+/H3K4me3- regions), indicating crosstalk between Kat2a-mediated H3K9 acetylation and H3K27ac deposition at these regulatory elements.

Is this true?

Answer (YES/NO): NO